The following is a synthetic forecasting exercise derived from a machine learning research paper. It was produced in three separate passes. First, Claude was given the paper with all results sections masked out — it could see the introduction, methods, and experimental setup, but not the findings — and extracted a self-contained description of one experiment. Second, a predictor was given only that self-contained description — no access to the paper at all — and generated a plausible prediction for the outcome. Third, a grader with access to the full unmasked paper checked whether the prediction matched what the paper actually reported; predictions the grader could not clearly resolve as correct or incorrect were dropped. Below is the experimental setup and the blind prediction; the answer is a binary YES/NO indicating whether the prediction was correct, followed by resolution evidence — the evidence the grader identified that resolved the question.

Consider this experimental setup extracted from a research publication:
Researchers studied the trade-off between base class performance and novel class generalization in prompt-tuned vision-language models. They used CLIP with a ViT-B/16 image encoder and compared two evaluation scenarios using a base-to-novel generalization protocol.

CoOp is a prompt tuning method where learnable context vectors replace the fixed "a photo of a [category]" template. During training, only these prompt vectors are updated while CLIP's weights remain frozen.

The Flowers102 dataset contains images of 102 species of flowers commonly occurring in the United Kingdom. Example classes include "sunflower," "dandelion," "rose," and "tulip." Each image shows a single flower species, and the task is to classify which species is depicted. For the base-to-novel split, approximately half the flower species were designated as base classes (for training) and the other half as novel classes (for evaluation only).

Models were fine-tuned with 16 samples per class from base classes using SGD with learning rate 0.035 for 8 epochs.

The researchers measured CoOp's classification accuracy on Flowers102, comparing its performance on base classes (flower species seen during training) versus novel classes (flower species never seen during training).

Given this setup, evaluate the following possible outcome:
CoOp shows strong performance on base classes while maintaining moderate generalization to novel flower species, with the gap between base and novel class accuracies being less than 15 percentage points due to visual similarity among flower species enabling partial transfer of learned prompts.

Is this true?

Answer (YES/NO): NO